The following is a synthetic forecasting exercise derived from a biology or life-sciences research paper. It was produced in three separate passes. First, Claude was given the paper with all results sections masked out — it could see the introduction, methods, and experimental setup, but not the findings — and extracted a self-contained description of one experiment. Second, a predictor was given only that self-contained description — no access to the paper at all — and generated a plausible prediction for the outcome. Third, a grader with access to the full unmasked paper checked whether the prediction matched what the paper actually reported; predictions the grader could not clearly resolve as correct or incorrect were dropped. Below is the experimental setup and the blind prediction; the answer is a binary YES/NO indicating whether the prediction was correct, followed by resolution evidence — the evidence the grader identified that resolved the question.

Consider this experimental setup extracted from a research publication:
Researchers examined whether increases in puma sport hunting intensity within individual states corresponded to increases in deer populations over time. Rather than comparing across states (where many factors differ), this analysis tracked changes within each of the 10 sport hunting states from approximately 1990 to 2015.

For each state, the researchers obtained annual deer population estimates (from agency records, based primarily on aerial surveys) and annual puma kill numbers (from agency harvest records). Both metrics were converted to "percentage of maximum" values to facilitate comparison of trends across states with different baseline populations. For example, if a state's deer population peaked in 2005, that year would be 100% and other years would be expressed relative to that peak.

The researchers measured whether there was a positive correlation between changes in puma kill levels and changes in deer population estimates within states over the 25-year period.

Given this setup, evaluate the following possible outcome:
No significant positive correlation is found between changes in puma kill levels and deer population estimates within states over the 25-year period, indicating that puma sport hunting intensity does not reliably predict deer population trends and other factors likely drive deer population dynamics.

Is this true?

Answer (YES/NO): YES